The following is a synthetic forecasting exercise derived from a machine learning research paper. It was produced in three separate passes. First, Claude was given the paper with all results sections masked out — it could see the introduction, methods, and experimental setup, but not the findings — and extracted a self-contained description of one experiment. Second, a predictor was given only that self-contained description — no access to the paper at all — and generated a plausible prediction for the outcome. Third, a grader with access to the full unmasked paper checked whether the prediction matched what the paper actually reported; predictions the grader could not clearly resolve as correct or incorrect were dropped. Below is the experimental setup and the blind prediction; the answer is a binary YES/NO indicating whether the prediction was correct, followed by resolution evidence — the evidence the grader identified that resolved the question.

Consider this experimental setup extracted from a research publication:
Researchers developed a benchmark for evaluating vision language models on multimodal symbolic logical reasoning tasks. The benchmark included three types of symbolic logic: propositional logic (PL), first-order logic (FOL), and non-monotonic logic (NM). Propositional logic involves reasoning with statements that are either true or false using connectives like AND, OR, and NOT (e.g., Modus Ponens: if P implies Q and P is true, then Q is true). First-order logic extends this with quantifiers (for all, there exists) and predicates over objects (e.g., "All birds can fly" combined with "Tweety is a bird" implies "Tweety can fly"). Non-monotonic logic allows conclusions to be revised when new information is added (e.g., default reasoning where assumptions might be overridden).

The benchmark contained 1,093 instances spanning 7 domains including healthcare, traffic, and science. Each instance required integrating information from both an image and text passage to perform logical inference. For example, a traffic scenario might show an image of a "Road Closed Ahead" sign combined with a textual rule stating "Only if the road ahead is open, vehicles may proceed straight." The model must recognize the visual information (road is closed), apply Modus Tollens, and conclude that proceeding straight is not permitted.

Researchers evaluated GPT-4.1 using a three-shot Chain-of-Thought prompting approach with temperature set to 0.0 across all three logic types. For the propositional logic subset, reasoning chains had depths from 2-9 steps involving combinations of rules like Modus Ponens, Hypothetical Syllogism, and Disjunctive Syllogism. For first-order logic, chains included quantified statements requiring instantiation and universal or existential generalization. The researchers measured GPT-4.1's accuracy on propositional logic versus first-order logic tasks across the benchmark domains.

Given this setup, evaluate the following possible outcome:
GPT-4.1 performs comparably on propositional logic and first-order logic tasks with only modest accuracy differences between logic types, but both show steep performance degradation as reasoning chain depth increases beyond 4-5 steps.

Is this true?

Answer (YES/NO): NO